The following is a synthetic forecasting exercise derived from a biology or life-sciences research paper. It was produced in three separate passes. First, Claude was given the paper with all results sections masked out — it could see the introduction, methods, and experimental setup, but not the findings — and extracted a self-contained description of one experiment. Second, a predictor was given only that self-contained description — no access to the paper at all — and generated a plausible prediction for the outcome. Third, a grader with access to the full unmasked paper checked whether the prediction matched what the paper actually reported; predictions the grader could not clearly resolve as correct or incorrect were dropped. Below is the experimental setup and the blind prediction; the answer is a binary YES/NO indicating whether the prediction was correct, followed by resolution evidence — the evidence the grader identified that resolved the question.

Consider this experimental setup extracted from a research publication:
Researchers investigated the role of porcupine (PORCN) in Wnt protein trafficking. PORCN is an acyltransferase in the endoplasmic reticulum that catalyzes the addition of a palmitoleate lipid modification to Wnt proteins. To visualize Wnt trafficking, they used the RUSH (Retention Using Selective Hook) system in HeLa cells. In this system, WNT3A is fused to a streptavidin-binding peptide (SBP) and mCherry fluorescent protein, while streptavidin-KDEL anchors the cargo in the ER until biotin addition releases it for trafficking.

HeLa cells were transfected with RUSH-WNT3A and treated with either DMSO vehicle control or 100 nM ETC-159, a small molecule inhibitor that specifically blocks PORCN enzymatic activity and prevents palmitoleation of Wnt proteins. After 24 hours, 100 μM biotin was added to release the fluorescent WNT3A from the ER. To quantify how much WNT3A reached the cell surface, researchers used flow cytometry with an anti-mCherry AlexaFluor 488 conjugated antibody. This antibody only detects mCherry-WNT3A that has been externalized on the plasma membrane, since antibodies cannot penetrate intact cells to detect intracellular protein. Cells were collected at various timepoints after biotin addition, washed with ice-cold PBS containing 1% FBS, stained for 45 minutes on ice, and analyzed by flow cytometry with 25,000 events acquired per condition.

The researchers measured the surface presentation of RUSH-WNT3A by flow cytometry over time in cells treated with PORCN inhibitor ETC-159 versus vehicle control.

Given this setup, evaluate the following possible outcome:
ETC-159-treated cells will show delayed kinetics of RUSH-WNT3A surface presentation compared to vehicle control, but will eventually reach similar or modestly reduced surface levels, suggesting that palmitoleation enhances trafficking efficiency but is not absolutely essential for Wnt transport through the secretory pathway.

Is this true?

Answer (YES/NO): NO